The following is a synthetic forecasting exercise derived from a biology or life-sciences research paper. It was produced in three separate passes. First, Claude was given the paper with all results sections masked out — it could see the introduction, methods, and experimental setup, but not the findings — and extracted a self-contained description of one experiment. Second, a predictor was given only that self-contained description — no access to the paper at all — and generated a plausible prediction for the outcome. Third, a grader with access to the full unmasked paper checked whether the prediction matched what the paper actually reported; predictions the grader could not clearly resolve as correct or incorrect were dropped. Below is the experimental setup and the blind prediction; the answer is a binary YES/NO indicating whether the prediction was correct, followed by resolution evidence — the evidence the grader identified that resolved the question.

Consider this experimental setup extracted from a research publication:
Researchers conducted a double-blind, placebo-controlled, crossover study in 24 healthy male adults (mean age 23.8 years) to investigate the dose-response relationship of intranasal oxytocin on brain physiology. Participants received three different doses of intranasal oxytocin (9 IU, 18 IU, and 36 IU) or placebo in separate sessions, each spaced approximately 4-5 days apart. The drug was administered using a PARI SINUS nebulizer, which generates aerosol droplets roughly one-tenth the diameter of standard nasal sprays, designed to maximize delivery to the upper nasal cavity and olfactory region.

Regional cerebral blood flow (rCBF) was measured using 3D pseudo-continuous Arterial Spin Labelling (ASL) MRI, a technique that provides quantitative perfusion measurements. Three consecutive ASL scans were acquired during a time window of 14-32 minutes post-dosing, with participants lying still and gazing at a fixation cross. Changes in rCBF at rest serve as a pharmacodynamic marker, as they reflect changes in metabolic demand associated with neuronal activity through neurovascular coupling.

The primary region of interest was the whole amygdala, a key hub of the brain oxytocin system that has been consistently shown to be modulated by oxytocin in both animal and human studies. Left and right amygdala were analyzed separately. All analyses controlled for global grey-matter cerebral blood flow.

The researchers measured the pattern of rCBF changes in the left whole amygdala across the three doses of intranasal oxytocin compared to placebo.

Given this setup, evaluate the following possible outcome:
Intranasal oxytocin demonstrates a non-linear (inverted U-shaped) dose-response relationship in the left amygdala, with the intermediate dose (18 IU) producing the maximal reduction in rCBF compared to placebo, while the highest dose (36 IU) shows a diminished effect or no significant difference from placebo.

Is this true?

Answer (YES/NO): NO